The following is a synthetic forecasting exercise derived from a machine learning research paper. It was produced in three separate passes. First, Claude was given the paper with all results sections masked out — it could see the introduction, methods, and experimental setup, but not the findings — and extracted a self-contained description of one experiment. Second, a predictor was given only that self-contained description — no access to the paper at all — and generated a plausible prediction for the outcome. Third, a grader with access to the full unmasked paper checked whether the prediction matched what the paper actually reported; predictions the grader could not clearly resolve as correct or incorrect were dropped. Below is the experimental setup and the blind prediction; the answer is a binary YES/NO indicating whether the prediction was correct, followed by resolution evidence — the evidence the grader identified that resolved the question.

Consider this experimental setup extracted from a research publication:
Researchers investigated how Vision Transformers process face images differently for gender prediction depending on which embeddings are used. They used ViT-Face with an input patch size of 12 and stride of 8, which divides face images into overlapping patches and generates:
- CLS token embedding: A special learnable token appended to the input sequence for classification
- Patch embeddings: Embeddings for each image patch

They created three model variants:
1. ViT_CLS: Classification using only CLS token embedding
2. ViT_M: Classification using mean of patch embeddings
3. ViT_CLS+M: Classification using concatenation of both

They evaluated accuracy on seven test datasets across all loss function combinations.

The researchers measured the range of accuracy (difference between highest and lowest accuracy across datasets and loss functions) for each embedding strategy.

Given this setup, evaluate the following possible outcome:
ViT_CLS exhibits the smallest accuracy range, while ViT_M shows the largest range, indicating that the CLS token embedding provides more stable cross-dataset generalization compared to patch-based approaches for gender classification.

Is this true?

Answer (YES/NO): NO